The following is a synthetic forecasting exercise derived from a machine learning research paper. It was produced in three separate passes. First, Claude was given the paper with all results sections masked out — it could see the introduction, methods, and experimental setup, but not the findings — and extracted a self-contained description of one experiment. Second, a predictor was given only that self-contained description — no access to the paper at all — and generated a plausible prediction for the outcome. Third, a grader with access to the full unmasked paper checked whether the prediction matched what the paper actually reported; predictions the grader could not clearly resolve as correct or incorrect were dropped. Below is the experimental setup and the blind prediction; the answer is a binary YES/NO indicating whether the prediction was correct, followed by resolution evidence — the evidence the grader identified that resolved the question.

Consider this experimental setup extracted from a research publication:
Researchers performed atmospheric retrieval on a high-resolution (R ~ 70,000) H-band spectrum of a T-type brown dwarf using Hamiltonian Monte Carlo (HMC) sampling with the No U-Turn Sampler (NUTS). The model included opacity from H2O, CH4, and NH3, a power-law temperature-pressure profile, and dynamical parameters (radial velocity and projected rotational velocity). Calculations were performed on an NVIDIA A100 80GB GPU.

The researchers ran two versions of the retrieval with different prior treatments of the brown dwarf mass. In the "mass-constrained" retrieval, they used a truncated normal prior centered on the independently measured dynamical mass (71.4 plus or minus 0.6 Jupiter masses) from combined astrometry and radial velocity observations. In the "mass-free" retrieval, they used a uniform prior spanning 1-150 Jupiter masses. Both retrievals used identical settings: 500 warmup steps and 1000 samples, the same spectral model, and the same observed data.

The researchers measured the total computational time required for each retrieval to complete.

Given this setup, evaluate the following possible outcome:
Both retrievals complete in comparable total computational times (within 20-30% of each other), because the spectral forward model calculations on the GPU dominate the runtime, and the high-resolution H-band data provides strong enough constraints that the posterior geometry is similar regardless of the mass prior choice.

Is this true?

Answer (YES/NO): NO